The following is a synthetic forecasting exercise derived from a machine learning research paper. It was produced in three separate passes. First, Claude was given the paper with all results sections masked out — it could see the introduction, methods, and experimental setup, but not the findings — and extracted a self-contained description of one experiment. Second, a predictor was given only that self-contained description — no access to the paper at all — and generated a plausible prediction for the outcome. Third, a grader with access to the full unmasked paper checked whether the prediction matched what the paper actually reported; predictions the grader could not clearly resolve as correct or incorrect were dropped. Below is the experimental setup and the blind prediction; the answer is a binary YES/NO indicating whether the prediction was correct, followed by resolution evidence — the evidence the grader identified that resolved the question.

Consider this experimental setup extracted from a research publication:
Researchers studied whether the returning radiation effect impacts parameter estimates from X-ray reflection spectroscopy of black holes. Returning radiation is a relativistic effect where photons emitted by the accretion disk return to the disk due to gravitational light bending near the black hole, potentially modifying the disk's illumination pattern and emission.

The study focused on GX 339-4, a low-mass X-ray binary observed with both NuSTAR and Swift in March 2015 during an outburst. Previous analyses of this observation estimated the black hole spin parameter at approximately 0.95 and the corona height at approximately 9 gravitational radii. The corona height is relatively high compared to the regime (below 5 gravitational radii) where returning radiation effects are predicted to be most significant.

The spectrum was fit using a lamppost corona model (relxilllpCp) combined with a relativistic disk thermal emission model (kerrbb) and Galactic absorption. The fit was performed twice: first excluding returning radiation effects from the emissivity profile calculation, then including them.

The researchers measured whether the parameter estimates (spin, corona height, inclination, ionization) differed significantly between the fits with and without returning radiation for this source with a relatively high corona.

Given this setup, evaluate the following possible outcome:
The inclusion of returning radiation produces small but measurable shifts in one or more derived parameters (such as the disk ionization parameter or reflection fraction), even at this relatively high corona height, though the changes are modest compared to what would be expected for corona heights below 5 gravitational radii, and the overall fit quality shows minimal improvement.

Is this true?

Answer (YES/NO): NO